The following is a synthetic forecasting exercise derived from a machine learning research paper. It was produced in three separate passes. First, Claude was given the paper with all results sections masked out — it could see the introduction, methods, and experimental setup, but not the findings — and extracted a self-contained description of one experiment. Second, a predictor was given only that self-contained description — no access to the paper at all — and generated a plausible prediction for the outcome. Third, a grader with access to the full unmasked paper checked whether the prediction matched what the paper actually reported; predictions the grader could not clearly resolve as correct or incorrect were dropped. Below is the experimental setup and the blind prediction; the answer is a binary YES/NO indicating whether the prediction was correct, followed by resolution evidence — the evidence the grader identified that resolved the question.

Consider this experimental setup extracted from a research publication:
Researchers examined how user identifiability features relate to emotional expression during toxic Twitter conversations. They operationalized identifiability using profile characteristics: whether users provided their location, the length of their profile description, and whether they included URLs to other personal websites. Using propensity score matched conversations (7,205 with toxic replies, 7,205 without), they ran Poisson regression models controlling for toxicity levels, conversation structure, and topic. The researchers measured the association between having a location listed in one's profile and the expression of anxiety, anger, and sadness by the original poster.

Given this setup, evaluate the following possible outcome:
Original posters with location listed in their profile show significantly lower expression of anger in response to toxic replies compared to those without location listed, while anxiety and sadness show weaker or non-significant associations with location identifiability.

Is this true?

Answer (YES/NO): NO